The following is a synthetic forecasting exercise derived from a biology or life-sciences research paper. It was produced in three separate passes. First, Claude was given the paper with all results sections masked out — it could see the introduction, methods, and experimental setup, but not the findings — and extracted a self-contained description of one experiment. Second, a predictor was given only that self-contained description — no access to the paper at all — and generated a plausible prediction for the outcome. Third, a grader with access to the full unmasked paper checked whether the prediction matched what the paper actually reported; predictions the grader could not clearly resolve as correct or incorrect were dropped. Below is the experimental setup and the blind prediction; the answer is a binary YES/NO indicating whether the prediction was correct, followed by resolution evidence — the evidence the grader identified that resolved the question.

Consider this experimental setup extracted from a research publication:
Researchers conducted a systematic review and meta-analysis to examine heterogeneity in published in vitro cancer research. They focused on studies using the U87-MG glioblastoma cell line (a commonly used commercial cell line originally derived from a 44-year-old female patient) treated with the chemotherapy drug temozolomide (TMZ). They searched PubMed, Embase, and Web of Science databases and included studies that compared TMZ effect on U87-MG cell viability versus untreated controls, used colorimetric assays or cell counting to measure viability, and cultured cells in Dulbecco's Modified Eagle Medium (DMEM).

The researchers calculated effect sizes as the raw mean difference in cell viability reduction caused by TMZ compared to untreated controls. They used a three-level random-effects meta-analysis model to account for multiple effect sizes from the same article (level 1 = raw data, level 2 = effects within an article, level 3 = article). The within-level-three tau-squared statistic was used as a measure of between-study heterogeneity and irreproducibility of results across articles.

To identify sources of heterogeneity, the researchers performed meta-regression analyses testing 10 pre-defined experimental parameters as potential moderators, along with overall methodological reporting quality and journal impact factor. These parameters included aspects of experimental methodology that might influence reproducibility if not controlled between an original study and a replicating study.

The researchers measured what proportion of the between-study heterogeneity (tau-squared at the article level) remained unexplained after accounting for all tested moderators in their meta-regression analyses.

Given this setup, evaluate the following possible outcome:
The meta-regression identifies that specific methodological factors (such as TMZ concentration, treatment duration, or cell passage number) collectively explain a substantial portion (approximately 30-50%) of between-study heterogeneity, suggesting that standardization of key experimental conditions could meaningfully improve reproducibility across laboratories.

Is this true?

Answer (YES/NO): NO